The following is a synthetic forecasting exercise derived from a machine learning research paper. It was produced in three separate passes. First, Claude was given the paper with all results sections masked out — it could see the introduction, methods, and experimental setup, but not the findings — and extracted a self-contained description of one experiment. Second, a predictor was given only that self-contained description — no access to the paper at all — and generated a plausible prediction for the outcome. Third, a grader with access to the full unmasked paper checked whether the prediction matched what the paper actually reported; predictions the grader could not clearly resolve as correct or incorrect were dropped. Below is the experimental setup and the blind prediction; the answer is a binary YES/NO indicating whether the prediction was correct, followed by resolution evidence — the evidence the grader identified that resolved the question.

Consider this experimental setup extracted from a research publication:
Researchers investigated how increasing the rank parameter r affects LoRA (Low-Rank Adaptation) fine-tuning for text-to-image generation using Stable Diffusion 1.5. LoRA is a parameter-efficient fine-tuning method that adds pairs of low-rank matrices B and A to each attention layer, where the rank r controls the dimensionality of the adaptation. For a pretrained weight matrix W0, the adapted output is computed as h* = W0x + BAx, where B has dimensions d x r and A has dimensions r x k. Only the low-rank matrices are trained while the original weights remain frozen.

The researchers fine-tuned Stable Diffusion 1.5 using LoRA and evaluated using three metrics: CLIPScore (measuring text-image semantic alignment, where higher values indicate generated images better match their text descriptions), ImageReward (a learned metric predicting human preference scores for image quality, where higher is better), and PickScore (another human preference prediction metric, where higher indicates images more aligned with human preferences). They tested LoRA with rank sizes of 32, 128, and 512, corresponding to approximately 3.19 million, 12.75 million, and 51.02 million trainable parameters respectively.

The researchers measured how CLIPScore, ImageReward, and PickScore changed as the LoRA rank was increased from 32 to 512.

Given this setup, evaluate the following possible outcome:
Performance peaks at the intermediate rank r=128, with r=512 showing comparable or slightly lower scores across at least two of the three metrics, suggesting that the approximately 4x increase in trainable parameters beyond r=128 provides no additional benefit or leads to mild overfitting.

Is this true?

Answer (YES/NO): NO